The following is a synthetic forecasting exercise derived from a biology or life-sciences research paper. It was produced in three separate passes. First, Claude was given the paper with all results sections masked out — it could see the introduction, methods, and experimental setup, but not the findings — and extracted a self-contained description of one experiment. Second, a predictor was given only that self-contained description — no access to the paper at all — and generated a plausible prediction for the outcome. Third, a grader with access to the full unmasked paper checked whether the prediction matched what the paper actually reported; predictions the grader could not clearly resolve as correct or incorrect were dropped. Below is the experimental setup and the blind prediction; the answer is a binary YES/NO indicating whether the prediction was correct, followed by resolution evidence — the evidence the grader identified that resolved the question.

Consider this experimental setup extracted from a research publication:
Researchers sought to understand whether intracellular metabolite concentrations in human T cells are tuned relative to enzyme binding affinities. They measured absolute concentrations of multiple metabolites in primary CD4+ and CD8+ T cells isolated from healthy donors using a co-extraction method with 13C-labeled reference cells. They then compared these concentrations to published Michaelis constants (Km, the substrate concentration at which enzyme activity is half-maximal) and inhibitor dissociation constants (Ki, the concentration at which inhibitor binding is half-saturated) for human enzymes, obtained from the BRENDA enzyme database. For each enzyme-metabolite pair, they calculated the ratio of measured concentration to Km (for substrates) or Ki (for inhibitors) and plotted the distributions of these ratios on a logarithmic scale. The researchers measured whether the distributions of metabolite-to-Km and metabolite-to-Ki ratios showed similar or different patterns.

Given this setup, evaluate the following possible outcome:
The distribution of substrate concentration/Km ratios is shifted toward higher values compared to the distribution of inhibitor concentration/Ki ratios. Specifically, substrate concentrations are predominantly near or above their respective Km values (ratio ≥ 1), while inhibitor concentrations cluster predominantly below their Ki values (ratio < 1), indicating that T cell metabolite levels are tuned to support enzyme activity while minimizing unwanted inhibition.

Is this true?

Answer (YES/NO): NO